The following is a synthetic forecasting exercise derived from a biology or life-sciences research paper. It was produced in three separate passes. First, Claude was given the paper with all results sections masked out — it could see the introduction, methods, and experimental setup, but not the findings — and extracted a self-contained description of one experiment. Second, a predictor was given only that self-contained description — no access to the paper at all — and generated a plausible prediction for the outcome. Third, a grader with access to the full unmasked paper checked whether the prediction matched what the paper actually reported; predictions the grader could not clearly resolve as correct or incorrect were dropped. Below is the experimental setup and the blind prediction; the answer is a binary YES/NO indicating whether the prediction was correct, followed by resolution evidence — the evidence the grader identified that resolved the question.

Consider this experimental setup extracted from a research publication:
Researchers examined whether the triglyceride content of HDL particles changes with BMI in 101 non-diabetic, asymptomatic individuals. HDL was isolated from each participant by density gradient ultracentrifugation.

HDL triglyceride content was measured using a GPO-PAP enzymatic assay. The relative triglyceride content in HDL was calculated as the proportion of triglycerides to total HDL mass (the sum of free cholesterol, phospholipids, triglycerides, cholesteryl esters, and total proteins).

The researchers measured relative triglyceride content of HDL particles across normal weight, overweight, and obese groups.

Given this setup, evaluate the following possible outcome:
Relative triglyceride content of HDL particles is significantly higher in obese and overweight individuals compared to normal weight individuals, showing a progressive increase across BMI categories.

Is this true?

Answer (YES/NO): NO